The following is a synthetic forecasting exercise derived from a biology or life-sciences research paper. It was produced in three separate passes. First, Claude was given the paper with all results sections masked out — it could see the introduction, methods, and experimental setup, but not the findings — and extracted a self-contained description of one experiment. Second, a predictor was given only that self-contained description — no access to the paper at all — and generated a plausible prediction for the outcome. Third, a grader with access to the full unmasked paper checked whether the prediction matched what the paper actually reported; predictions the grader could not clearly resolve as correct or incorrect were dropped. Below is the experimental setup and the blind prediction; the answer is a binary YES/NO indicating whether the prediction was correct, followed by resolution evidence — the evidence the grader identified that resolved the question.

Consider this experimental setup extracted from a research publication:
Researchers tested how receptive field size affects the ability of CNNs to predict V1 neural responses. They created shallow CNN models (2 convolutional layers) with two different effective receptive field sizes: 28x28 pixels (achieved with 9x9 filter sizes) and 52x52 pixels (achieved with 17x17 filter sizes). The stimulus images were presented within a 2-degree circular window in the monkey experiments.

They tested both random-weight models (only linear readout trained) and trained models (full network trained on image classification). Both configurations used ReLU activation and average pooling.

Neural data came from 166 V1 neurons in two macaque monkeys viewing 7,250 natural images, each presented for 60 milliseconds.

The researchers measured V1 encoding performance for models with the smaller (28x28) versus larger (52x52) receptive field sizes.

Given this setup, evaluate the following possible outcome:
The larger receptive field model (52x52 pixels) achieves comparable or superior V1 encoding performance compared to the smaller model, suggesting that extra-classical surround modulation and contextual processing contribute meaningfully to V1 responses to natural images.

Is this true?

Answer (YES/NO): NO